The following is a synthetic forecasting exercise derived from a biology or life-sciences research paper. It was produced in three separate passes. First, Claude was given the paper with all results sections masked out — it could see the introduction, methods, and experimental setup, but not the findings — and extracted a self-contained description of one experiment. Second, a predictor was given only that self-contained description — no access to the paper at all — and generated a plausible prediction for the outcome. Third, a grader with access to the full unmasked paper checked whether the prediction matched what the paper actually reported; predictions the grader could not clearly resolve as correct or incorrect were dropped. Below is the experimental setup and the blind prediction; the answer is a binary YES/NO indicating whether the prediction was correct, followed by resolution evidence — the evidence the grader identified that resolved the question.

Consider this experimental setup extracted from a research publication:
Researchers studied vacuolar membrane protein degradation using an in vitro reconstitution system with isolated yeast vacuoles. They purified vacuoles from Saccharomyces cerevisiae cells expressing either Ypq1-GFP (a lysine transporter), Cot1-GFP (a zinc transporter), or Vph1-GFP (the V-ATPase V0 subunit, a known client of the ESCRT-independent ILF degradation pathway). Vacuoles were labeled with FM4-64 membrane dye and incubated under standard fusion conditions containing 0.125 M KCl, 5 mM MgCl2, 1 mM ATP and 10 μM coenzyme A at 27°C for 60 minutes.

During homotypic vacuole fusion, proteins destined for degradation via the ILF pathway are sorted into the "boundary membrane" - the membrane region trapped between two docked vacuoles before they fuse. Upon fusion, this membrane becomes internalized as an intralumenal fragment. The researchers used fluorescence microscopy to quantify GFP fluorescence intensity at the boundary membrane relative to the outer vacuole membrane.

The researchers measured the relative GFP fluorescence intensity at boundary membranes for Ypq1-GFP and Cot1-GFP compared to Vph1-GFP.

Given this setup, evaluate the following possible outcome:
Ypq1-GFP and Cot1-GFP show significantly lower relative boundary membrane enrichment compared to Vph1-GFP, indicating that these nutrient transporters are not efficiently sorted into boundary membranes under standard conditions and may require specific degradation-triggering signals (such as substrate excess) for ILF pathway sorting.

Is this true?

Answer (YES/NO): NO